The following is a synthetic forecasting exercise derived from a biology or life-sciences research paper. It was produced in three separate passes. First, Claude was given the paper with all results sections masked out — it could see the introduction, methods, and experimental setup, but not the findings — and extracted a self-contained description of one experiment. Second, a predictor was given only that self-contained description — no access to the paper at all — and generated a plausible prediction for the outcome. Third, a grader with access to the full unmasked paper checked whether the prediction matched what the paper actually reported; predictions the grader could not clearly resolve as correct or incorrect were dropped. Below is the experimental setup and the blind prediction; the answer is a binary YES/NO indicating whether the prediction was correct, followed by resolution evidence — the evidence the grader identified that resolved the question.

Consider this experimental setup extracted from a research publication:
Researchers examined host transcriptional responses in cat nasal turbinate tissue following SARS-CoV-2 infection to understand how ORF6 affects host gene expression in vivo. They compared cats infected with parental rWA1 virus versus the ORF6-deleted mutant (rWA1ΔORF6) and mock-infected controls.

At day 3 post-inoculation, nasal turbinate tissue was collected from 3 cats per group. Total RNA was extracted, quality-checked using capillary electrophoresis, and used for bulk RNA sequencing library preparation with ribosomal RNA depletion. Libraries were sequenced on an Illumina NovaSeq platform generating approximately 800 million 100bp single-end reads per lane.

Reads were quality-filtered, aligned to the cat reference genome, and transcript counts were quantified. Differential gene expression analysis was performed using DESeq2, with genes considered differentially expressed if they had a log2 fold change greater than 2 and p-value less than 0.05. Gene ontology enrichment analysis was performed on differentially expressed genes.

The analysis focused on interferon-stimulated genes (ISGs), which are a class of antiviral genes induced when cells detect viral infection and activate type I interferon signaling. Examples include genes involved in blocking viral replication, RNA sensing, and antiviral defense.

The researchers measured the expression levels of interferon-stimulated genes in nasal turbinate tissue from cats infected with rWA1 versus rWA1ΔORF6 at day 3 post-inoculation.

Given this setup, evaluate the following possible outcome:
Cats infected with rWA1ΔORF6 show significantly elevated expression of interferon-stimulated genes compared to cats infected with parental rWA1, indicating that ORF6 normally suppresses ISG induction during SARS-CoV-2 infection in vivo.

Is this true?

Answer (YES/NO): YES